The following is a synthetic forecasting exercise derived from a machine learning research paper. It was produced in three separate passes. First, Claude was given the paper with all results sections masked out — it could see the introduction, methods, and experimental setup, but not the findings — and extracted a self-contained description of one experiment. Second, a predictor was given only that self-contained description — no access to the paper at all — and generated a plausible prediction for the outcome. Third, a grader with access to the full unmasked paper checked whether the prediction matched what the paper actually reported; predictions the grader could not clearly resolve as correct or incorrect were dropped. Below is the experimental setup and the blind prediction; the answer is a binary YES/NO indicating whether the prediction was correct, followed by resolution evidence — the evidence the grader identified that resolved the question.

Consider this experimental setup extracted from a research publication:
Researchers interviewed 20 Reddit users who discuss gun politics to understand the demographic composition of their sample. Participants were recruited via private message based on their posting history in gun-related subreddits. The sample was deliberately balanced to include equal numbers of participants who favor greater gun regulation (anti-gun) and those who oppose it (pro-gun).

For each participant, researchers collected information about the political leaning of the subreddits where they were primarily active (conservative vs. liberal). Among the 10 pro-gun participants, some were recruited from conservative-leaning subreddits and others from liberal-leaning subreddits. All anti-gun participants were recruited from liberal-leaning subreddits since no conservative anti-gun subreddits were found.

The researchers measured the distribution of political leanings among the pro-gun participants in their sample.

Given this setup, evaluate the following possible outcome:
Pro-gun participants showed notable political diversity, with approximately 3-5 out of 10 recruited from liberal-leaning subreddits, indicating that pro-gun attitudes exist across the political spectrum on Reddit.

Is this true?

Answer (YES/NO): YES